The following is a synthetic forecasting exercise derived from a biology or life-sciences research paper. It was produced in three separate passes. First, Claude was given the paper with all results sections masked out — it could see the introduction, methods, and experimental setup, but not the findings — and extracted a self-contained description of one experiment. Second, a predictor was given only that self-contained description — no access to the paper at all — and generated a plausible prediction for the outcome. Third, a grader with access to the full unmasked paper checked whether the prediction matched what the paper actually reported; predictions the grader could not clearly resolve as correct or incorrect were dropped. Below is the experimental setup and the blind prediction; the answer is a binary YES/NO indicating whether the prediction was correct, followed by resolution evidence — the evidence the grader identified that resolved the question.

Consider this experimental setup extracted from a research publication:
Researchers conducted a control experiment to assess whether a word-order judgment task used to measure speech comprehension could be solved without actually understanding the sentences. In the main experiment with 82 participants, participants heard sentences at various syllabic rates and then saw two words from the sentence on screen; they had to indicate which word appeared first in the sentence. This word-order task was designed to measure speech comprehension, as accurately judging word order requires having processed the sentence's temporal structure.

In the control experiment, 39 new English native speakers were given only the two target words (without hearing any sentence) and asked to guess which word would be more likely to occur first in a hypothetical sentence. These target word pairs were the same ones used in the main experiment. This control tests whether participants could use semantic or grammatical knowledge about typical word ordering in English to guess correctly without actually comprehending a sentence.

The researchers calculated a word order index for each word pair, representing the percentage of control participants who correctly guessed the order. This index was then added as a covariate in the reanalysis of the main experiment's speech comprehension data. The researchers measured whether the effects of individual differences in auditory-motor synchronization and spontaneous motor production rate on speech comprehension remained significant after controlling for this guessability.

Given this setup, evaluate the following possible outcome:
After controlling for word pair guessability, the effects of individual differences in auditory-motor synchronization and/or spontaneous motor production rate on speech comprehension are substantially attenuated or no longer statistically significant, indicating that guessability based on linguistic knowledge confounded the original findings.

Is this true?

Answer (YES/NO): NO